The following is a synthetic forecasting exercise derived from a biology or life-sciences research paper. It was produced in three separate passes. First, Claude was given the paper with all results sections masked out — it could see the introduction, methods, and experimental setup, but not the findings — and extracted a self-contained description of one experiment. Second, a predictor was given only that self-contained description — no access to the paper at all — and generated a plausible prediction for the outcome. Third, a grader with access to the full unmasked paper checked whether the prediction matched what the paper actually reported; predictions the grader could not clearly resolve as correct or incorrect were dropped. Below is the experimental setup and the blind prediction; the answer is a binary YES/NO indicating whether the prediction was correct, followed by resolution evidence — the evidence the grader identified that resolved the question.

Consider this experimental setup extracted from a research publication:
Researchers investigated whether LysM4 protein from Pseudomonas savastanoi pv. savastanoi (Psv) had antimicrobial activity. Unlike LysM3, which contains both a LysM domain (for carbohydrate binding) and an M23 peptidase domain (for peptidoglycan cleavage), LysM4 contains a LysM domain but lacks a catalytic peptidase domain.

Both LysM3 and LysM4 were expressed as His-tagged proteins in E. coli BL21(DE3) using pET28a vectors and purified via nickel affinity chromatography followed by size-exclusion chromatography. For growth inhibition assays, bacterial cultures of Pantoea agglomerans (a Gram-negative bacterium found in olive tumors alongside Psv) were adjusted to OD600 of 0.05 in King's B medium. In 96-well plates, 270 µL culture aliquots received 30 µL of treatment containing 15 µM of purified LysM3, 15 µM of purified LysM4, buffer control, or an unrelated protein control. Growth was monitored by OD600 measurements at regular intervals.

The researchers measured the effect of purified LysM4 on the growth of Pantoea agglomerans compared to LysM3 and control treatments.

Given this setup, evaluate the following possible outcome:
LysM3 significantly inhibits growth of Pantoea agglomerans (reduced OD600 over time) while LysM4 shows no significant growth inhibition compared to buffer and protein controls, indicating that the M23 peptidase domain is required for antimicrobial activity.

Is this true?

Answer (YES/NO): YES